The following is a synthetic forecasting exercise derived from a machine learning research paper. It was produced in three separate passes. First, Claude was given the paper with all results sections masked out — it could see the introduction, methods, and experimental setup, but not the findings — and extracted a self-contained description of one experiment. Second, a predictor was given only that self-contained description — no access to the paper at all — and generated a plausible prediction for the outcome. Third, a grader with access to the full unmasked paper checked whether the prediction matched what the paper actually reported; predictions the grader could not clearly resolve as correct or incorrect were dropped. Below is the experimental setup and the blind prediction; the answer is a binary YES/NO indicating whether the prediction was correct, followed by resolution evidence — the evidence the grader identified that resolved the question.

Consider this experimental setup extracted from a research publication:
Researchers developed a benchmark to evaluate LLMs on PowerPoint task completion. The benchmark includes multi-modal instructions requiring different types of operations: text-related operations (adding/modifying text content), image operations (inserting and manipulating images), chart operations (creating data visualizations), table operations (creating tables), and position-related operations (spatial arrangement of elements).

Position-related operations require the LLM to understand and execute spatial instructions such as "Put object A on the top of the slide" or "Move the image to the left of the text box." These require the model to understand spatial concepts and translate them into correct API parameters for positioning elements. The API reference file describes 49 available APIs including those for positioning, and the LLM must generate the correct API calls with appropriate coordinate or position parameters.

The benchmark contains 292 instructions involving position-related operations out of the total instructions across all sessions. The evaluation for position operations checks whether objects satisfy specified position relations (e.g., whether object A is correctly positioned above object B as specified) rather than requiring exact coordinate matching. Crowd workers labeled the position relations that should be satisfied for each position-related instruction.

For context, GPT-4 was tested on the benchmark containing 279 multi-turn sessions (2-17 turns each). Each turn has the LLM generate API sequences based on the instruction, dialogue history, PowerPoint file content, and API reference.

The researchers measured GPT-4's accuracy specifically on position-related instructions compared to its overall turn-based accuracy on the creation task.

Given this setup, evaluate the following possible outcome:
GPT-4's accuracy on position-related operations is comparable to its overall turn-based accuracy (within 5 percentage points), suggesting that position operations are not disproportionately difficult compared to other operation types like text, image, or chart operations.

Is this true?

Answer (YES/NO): NO